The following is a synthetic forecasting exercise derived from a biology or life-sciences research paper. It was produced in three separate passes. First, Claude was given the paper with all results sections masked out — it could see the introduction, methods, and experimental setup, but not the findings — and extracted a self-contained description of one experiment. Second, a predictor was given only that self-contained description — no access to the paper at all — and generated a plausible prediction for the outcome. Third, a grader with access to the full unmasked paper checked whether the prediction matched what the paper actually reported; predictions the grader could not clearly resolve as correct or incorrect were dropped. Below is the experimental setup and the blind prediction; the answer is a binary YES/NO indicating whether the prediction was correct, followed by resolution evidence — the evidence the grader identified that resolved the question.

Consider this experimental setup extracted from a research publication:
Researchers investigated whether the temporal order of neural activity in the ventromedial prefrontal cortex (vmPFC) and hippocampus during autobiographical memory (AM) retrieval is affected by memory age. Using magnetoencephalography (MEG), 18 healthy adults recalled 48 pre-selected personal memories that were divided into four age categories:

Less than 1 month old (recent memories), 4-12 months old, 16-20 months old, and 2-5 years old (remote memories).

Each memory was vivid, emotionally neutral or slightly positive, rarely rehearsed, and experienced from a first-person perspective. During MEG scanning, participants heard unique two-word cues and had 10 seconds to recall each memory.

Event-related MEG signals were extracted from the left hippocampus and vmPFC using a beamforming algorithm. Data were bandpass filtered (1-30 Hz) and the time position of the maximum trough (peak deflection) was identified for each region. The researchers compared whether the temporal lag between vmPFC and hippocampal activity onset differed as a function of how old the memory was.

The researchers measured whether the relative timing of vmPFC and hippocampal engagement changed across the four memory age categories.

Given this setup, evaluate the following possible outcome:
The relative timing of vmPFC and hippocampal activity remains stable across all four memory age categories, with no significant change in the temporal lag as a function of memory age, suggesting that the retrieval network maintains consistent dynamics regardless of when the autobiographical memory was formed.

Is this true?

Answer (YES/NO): NO